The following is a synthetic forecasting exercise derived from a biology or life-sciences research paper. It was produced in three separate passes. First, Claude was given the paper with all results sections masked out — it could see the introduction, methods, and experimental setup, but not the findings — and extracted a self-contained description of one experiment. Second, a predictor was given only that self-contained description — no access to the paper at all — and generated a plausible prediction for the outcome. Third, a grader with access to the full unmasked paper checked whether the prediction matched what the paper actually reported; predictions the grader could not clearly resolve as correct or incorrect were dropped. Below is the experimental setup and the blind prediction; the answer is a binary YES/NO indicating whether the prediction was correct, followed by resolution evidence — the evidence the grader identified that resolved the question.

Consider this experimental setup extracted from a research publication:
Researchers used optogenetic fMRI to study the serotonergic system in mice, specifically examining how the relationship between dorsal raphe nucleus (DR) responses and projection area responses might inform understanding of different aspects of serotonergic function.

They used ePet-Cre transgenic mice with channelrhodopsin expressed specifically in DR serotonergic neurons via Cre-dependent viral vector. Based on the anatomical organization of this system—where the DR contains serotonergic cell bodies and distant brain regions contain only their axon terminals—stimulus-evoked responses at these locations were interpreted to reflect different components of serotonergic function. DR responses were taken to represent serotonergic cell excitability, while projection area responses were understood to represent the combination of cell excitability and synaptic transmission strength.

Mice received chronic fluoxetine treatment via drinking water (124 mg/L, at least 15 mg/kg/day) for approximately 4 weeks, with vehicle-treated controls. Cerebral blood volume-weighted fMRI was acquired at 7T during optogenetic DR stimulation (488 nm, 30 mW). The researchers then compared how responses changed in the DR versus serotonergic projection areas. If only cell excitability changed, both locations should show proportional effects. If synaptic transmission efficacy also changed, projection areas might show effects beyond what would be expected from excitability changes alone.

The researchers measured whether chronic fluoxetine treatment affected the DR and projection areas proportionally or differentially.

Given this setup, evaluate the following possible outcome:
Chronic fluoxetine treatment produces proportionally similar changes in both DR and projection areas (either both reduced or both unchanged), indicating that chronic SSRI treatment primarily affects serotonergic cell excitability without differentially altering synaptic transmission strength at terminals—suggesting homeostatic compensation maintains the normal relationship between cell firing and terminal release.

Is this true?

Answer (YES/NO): NO